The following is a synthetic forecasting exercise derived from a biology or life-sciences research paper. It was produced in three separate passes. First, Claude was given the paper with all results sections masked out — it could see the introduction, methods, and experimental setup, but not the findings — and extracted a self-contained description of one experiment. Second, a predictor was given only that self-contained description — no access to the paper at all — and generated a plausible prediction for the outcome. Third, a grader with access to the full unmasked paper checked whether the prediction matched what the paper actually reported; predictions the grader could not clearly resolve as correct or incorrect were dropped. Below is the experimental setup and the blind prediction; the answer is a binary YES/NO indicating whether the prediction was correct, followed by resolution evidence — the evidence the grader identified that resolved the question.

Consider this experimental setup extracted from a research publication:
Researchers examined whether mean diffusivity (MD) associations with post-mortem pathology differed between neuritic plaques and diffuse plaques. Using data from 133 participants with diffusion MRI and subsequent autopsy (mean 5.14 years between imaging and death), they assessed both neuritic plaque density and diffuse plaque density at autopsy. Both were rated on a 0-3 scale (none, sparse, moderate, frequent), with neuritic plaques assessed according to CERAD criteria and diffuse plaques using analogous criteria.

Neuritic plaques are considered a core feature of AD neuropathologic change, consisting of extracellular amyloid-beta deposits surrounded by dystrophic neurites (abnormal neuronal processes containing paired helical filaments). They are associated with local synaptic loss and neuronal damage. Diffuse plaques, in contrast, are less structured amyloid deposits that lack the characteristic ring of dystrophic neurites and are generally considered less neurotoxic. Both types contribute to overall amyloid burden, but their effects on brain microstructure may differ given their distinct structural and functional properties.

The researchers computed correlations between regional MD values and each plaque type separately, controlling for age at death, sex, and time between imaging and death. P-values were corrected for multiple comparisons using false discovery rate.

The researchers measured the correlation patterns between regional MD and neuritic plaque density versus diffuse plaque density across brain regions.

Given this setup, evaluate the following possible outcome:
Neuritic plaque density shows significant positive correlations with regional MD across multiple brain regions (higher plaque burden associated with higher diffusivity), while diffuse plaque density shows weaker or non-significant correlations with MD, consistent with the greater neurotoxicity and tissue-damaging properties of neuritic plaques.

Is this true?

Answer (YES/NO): YES